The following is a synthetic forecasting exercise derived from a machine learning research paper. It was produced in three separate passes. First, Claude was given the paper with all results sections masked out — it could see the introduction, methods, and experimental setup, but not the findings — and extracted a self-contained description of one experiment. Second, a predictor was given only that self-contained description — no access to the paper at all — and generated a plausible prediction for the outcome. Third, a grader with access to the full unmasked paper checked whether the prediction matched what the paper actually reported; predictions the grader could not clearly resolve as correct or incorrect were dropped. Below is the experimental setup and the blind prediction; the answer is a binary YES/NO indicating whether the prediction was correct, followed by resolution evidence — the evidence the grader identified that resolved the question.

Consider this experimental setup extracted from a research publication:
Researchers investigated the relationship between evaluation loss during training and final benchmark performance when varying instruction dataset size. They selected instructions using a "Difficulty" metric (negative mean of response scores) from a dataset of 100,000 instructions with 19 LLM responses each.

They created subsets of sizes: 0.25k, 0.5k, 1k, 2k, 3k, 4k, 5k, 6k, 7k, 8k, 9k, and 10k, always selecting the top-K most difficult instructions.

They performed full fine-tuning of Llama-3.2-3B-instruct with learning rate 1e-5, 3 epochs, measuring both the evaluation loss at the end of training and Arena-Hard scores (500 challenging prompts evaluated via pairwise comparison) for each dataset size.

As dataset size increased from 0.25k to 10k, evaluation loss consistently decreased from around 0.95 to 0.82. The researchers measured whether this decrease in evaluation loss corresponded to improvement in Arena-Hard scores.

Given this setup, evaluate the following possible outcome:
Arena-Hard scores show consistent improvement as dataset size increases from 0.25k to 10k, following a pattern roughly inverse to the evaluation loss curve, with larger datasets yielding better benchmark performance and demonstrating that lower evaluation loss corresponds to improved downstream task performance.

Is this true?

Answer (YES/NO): NO